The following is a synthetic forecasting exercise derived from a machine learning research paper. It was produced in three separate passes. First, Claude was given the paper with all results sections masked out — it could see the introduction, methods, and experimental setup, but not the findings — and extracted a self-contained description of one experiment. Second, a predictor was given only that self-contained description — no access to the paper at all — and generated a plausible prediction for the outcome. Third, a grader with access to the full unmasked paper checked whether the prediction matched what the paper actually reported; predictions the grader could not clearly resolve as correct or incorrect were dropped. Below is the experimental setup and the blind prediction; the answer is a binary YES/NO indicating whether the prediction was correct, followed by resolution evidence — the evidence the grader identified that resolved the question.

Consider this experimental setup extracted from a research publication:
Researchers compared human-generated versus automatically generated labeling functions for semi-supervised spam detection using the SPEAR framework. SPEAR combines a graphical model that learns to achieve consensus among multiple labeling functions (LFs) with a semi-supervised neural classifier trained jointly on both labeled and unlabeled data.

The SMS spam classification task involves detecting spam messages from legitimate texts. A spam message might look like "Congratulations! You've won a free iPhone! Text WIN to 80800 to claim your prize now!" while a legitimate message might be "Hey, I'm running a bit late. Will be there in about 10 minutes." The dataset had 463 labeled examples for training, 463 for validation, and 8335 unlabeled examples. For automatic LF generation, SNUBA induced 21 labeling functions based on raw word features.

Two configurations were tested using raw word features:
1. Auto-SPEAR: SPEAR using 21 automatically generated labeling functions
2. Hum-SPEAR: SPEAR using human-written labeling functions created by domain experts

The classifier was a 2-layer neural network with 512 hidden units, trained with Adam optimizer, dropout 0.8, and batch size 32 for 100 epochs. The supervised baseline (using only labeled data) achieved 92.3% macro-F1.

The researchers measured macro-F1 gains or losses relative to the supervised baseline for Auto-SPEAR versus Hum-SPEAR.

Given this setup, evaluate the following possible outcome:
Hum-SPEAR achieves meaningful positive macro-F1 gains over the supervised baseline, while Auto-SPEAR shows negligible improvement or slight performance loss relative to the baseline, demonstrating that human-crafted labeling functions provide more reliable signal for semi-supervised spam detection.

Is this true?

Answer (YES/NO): NO